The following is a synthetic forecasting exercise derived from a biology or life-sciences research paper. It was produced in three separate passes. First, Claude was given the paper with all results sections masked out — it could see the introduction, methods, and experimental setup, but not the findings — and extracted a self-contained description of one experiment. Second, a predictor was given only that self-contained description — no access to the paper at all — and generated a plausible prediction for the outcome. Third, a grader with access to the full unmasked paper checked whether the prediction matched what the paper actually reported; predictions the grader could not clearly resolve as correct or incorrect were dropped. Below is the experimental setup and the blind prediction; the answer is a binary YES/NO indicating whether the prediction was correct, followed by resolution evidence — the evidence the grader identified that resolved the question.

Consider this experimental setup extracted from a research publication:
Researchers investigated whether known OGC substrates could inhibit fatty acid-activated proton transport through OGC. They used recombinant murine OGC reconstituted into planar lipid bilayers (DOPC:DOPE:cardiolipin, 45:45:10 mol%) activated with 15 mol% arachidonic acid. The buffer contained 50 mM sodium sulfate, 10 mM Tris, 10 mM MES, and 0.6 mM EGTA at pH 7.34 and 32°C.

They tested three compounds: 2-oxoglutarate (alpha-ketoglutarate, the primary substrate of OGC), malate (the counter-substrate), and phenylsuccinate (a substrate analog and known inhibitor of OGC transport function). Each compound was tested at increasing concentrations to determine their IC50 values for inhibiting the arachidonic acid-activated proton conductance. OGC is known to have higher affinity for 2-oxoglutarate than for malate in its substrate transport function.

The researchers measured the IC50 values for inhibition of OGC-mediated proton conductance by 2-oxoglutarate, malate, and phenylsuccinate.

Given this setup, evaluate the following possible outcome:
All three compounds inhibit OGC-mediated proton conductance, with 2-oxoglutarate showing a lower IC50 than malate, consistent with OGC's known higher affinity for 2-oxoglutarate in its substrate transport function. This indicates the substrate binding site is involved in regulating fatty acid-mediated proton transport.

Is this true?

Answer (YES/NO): YES